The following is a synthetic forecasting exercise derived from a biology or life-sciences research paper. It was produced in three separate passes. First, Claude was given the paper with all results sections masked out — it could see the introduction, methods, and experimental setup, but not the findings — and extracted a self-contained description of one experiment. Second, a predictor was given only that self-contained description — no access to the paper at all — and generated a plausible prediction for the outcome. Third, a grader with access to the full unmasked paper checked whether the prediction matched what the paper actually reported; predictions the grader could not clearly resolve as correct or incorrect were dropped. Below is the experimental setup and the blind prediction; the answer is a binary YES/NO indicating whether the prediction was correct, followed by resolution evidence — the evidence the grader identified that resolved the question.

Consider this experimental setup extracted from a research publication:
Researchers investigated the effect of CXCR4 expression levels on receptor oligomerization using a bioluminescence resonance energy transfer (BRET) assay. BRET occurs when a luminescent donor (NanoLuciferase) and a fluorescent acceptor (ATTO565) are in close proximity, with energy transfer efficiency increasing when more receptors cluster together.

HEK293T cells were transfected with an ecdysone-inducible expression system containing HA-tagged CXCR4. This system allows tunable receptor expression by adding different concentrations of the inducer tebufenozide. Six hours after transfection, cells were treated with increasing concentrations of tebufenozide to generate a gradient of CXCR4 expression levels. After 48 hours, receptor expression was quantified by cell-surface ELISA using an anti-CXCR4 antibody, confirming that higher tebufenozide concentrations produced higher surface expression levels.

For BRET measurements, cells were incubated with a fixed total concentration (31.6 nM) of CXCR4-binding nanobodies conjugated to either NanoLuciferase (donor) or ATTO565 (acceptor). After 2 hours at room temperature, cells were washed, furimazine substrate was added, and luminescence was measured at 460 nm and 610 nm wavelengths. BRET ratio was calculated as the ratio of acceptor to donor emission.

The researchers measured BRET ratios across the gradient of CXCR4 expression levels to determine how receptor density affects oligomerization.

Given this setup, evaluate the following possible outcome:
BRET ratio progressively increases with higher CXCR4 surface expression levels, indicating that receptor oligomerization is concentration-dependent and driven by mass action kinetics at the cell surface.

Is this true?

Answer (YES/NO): YES